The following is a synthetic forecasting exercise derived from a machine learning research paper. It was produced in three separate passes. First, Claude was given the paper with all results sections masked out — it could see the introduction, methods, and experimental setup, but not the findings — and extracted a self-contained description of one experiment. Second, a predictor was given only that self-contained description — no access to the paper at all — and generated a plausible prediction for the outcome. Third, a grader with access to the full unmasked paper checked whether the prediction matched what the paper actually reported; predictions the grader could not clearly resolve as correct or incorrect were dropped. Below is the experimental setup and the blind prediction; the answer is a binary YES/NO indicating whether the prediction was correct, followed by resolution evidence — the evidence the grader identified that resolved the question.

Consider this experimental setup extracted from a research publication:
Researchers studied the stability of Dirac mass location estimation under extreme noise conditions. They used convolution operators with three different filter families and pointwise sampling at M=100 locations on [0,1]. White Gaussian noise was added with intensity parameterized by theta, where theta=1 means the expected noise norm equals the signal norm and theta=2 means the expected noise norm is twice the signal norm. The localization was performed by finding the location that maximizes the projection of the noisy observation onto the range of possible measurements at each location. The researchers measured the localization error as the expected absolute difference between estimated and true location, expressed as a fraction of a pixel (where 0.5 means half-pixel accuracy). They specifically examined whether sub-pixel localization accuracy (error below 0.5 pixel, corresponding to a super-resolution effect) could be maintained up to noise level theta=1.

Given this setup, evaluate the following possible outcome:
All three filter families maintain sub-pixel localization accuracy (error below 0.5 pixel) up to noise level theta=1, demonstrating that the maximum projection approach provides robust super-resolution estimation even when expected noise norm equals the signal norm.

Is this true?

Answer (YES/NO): YES